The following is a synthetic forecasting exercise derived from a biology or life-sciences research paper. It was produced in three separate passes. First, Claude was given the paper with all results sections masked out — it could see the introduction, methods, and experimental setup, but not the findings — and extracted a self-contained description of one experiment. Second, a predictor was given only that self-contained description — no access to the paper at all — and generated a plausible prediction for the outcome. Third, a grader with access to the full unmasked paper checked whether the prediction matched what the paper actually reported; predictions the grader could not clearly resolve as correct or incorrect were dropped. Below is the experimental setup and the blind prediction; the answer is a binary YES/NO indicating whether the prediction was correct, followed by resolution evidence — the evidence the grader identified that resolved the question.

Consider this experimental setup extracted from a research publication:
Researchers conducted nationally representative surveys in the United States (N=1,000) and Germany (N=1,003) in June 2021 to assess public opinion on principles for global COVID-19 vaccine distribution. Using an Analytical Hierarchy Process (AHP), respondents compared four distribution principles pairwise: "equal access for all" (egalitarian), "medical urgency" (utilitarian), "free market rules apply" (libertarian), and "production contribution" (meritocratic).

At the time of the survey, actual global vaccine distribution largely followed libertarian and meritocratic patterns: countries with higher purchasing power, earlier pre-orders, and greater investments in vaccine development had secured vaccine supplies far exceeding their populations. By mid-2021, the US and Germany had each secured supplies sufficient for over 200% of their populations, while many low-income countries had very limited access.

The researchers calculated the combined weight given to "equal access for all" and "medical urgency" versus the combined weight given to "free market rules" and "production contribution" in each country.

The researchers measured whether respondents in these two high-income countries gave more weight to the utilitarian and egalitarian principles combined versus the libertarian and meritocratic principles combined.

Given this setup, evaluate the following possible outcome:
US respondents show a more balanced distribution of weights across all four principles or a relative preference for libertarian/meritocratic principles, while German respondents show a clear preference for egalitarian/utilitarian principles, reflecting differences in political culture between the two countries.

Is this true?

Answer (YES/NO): NO